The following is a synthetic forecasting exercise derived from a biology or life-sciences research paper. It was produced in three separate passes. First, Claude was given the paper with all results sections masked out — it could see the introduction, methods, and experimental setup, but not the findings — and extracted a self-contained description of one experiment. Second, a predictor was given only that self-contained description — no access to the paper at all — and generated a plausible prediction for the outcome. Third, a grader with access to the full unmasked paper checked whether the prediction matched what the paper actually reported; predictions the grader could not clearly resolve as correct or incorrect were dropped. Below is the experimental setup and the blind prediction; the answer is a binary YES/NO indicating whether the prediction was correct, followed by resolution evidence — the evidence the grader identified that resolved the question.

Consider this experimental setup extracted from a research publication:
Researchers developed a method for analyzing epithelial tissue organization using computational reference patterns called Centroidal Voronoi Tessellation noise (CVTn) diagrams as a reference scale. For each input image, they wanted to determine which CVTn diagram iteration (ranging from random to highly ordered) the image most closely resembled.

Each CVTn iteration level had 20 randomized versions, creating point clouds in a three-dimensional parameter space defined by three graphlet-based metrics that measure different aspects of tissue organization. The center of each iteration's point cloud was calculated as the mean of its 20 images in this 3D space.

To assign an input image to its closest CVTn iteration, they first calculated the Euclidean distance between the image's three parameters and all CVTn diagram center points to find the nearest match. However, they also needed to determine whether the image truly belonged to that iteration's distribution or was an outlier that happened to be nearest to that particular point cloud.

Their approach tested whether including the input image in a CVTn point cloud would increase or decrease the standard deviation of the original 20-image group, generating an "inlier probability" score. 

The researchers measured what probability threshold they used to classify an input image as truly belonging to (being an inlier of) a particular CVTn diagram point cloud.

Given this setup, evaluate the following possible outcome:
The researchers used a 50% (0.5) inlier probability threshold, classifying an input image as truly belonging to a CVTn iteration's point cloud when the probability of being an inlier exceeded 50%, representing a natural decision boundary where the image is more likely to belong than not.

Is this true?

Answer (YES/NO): NO